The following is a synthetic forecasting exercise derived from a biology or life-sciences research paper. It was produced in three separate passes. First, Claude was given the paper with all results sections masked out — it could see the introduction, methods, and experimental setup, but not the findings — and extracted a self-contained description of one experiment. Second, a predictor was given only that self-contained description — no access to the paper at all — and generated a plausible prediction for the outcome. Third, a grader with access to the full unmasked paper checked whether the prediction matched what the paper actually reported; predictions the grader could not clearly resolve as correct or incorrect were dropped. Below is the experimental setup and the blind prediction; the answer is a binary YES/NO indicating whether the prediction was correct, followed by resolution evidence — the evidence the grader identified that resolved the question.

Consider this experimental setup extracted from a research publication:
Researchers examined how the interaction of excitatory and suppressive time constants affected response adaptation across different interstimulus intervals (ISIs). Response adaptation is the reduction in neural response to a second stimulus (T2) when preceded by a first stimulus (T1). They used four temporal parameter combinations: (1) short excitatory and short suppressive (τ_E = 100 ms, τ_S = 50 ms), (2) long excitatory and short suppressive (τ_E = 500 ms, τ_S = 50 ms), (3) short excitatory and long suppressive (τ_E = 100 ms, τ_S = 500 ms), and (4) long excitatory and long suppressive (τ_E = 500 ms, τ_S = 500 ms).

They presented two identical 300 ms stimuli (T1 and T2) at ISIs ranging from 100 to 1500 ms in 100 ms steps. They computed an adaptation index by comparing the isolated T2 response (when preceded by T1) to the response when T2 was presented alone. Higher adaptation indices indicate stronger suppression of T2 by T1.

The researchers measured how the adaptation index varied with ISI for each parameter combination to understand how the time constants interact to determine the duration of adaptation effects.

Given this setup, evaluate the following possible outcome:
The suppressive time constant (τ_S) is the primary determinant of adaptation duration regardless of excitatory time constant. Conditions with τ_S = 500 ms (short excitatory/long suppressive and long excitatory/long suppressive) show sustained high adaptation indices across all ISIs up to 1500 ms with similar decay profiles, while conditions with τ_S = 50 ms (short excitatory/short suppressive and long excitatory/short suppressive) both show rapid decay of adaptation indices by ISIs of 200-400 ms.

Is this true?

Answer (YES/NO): NO